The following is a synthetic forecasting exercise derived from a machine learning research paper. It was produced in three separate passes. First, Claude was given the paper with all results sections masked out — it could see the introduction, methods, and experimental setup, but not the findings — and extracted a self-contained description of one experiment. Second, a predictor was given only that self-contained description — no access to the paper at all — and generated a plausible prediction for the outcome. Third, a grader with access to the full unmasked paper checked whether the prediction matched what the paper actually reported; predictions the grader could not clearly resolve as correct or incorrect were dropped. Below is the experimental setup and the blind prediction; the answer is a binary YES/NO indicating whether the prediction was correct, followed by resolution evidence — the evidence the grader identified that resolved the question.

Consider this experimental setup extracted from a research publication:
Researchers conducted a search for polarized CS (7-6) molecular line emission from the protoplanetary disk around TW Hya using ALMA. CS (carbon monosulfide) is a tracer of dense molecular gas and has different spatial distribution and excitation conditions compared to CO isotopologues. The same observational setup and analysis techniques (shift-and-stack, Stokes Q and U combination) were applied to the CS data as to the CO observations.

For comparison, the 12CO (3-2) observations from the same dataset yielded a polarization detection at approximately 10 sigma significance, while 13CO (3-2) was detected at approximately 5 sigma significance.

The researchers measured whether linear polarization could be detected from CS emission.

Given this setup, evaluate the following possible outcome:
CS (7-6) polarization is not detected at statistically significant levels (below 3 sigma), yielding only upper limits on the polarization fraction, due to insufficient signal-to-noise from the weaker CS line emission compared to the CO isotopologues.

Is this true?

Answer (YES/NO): NO